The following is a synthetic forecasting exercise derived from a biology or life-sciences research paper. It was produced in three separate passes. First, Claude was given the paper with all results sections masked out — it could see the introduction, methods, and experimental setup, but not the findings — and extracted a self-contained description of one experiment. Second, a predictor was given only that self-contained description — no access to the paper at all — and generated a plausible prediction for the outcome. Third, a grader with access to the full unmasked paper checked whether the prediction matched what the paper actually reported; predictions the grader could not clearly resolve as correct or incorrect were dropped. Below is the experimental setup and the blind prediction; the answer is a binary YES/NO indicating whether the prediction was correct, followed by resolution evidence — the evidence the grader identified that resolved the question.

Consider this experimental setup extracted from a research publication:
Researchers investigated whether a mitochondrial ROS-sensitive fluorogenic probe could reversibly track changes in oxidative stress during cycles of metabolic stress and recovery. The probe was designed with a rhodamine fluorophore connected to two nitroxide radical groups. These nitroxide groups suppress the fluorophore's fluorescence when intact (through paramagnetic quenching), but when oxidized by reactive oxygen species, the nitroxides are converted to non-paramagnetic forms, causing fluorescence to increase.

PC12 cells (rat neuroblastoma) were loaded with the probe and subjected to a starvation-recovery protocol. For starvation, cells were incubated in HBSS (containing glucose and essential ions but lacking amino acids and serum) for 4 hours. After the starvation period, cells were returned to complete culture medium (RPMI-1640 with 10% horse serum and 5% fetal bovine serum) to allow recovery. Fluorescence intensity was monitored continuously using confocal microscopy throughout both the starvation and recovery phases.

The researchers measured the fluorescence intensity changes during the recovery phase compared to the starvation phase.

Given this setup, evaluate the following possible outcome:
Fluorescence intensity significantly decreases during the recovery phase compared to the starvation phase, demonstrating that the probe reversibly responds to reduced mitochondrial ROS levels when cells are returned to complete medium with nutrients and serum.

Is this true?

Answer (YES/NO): YES